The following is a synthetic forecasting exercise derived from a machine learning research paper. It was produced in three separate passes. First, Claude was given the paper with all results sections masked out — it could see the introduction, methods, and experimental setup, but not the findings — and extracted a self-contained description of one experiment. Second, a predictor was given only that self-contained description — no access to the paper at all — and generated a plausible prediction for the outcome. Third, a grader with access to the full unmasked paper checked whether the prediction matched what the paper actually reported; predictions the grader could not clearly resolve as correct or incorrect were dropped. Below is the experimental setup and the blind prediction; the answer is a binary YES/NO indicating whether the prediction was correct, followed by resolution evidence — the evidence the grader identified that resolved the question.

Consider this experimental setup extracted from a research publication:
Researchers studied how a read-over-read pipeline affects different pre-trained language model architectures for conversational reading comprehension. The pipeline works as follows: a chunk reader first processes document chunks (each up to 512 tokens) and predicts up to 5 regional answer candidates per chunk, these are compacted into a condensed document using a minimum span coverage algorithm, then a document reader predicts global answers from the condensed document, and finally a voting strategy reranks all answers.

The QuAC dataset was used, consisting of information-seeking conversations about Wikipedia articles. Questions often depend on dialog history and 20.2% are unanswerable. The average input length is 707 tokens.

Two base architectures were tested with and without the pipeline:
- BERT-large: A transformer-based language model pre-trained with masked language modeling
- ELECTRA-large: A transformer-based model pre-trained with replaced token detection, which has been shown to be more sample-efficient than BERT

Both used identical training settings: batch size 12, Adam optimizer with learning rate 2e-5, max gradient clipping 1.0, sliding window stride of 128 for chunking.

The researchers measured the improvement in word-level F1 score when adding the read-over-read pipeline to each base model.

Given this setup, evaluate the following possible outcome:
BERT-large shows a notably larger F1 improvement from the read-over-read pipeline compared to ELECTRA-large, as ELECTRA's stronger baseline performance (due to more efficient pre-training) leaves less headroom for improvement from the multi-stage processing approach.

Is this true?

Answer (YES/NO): NO